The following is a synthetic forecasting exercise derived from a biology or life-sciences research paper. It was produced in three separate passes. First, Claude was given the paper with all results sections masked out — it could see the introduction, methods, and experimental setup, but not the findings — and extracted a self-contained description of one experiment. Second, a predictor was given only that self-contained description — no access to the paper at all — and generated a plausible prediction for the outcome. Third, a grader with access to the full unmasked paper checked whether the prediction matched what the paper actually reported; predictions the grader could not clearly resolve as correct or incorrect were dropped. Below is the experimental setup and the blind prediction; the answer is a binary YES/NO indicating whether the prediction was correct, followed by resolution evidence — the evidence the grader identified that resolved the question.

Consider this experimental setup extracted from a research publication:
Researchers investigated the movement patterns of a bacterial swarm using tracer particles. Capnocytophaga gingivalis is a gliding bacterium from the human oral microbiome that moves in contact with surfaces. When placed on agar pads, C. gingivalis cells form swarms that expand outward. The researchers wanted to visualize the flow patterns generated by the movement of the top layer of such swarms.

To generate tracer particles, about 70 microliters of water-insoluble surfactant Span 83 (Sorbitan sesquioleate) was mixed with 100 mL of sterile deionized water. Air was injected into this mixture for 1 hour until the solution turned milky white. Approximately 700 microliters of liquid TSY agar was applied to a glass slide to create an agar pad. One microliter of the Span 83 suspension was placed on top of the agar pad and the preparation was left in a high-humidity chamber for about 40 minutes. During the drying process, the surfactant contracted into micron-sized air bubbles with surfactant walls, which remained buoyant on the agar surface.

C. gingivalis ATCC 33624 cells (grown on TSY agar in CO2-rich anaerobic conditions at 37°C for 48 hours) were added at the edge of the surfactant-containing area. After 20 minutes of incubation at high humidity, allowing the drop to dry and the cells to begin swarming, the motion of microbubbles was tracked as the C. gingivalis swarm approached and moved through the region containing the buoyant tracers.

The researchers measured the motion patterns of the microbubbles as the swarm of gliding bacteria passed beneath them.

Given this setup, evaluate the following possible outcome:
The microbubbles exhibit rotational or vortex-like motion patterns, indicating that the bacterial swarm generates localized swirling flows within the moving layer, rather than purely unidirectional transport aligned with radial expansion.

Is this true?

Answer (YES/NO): YES